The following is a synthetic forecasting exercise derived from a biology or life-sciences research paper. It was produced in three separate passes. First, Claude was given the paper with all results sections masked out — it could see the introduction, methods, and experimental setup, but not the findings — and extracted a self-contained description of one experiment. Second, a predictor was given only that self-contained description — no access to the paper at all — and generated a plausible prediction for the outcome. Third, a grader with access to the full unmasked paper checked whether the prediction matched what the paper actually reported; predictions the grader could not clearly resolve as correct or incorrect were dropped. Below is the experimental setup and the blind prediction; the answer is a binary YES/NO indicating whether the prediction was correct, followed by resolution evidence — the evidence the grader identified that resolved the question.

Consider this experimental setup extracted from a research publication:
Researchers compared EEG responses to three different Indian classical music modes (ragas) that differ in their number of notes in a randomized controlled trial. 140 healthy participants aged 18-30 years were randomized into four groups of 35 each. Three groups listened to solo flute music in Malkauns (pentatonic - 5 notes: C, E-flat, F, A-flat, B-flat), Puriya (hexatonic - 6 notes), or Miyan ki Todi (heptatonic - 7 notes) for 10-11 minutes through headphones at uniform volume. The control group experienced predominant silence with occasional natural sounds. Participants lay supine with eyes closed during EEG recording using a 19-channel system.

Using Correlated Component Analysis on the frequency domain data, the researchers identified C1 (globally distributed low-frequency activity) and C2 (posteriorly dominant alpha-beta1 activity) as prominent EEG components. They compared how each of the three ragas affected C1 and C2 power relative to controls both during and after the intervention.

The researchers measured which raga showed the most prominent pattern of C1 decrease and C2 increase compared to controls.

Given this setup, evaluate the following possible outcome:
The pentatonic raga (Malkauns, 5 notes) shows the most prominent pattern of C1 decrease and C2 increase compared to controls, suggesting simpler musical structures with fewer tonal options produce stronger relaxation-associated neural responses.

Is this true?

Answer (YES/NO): YES